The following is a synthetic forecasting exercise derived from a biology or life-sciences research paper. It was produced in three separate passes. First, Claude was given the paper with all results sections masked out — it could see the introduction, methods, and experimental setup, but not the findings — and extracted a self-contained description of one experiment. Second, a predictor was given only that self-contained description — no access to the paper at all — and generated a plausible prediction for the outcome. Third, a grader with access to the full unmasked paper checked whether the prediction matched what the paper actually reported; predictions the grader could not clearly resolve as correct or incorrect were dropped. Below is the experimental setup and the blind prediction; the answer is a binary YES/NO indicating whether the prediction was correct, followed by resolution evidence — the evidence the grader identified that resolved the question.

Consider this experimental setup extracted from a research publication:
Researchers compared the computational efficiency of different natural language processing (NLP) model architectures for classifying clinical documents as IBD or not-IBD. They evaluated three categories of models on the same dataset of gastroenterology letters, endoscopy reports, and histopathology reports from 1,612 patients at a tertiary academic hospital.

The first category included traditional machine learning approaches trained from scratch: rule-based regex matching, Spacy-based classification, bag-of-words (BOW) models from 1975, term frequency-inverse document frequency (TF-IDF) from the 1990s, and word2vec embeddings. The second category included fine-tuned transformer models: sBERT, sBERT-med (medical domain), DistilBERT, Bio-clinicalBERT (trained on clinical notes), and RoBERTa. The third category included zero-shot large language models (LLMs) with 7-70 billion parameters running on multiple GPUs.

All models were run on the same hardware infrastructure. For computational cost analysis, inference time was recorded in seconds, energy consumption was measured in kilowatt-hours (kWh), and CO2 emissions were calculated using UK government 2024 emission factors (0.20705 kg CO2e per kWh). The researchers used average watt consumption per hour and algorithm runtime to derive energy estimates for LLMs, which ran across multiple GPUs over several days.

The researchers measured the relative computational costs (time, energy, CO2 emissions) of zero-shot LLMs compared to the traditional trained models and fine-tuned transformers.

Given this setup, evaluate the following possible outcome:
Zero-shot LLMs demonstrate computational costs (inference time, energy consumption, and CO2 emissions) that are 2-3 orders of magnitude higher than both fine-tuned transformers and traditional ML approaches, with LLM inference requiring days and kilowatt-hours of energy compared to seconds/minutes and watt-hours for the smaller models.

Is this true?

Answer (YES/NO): NO